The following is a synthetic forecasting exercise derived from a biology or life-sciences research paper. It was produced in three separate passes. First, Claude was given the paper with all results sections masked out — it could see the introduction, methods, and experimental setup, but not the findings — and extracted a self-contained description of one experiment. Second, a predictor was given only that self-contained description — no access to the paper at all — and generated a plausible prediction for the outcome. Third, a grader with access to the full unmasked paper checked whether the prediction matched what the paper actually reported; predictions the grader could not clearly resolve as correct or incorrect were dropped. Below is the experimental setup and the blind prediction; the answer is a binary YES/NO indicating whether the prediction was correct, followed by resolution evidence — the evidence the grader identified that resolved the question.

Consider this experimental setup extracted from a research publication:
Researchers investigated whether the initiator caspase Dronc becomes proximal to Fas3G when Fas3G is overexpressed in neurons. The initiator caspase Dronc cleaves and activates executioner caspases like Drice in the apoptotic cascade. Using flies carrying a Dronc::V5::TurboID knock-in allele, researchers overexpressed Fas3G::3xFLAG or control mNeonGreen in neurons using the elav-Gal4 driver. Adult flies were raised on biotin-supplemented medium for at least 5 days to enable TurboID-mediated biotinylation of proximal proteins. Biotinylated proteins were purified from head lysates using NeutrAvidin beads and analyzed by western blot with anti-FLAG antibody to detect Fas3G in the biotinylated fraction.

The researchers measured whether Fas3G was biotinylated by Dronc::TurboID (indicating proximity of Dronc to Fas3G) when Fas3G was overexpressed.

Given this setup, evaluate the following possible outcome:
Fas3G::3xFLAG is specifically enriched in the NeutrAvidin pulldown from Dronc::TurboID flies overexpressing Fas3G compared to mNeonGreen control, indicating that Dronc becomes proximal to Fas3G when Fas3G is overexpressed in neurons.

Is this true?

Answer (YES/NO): YES